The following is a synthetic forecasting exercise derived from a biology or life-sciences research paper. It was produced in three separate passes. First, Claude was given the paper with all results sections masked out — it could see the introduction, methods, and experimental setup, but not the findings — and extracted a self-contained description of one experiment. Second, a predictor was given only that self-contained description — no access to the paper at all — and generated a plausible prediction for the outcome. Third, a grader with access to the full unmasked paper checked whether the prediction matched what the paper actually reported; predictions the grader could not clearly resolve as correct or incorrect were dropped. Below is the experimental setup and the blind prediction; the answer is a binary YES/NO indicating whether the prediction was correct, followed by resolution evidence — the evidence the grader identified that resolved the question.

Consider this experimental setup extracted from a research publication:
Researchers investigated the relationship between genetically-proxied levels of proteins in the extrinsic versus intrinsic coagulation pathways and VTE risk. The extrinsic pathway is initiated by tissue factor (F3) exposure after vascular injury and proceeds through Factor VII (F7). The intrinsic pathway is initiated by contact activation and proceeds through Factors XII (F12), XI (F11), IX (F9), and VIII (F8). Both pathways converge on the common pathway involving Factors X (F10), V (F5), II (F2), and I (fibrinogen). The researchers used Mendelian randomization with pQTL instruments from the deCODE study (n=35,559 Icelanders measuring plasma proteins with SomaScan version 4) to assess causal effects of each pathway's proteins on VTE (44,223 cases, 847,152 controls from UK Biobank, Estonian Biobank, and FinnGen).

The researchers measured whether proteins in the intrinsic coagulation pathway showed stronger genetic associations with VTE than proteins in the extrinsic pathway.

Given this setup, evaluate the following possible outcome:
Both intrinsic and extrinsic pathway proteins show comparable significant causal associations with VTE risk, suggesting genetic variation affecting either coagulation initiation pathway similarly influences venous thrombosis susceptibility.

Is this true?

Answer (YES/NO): NO